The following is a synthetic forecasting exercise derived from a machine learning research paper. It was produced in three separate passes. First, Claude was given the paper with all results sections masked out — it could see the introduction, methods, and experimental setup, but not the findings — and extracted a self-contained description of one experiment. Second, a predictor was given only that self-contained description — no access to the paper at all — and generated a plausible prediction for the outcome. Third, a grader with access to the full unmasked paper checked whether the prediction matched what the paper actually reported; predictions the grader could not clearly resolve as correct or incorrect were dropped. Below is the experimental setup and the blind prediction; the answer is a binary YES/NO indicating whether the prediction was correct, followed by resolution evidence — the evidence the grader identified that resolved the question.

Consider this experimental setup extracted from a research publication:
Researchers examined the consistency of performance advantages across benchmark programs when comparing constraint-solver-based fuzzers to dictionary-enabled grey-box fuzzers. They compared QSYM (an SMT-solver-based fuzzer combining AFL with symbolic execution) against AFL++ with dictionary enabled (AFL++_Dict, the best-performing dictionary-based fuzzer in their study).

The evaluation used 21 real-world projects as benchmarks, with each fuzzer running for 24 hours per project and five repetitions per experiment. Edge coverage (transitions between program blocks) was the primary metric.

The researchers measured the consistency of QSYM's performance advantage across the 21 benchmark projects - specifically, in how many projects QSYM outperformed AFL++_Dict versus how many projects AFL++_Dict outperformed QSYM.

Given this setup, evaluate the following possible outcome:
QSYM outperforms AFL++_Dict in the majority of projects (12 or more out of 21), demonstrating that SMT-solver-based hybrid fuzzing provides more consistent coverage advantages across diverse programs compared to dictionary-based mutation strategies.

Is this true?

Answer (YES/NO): NO